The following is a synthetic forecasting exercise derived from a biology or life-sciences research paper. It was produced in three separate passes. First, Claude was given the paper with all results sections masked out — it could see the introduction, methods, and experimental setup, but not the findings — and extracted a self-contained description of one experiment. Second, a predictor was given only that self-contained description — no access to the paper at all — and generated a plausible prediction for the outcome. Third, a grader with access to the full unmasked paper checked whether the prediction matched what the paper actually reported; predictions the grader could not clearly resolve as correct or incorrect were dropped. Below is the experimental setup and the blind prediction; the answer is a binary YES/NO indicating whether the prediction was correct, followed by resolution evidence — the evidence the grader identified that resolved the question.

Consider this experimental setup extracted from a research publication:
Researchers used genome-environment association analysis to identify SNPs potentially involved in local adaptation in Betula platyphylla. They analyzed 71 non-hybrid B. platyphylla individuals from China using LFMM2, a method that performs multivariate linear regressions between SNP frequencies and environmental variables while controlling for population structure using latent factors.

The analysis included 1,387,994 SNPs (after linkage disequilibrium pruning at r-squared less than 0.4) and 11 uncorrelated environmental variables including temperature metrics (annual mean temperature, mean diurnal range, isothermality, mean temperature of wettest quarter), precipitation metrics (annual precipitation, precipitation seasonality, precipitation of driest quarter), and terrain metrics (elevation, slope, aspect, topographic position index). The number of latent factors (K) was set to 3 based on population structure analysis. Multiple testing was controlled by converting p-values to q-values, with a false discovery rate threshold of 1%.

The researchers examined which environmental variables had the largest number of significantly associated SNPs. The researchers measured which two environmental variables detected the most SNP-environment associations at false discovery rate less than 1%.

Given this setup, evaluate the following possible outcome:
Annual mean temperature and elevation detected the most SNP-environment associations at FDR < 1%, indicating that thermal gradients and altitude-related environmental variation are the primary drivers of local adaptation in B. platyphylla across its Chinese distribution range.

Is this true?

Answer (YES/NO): NO